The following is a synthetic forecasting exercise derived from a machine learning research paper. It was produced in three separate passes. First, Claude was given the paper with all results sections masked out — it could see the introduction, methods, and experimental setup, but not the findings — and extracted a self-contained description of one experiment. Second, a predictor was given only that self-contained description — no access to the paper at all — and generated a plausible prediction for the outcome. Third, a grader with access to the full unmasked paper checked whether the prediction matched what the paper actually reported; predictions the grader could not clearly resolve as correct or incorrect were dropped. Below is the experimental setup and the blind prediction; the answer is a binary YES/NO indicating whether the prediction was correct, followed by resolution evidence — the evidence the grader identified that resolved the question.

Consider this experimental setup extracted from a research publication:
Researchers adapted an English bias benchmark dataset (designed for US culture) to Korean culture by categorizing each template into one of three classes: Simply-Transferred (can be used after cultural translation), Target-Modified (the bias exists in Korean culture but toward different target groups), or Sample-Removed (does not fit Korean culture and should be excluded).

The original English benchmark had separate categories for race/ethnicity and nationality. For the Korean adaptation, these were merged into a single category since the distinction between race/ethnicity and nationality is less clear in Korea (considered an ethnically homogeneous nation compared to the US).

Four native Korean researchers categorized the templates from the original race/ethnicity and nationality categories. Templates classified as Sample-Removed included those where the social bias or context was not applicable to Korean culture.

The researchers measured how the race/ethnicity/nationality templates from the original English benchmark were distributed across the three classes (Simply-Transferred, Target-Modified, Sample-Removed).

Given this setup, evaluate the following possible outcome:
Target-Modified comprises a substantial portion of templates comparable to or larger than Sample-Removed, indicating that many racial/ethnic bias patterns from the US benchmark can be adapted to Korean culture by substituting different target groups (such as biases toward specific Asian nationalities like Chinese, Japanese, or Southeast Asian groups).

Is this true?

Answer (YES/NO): YES